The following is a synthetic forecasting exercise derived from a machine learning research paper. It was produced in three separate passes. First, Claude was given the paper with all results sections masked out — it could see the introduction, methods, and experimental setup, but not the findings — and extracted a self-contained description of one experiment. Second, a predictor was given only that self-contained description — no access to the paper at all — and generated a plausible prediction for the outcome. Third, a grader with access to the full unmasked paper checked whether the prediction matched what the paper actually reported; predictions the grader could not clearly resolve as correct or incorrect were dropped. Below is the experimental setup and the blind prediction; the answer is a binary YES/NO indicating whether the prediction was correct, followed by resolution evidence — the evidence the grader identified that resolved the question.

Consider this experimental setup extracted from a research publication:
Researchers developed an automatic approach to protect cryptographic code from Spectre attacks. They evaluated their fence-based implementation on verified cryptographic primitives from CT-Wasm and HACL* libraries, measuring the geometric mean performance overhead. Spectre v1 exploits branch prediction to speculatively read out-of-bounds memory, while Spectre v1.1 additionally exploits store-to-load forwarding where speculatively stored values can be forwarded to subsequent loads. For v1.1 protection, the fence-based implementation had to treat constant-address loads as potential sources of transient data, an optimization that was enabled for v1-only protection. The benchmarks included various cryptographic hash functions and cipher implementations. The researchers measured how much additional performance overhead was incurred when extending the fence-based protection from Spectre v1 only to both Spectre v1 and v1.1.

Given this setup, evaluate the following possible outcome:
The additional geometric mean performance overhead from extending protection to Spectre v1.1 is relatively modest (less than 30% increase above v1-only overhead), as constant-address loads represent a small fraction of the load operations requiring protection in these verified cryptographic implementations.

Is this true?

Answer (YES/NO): NO